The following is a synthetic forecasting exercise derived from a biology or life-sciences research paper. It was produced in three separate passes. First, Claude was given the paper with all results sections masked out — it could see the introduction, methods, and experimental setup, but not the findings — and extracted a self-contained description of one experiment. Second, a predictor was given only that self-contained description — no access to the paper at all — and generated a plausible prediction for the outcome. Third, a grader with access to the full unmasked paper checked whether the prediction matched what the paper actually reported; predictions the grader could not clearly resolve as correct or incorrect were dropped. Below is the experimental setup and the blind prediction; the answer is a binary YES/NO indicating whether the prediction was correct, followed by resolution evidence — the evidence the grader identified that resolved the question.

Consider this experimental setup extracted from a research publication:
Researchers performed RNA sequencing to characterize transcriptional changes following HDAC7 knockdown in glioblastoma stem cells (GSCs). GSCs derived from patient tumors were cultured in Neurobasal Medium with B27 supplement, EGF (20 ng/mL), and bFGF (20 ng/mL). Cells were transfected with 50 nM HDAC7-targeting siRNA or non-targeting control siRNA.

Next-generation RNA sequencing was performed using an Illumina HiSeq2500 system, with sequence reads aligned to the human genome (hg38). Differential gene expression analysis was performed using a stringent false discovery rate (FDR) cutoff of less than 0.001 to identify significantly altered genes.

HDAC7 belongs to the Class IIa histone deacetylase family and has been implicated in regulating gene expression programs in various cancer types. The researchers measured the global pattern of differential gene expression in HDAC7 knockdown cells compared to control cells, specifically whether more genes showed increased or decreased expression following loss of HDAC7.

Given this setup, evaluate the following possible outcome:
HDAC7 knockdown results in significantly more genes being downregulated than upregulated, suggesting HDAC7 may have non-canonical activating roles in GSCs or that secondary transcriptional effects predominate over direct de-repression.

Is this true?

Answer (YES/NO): NO